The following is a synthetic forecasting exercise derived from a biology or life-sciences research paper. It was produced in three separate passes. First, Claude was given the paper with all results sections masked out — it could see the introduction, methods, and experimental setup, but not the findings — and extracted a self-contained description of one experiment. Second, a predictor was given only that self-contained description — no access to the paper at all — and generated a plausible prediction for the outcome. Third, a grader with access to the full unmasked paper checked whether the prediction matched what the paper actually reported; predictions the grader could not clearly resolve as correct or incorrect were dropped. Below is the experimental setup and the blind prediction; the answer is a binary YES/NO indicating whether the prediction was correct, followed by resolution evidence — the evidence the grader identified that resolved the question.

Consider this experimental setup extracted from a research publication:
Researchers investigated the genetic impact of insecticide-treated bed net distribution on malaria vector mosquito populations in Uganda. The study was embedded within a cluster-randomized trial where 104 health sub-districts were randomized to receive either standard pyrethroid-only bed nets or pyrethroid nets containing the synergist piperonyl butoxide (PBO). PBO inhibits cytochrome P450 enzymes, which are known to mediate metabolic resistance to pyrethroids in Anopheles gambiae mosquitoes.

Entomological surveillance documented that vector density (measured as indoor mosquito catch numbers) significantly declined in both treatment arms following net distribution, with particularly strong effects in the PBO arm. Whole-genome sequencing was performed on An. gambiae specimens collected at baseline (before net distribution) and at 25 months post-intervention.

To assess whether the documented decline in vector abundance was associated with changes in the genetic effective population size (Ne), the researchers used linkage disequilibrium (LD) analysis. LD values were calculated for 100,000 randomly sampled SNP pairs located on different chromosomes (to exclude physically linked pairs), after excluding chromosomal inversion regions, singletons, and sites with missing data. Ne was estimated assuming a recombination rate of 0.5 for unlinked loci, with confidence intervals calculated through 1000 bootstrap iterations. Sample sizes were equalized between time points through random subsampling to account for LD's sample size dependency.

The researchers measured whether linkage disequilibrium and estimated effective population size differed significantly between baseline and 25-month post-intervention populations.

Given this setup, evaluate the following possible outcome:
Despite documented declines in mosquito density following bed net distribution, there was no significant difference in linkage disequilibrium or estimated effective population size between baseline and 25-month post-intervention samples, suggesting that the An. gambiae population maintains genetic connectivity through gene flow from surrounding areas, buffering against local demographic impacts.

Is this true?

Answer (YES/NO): YES